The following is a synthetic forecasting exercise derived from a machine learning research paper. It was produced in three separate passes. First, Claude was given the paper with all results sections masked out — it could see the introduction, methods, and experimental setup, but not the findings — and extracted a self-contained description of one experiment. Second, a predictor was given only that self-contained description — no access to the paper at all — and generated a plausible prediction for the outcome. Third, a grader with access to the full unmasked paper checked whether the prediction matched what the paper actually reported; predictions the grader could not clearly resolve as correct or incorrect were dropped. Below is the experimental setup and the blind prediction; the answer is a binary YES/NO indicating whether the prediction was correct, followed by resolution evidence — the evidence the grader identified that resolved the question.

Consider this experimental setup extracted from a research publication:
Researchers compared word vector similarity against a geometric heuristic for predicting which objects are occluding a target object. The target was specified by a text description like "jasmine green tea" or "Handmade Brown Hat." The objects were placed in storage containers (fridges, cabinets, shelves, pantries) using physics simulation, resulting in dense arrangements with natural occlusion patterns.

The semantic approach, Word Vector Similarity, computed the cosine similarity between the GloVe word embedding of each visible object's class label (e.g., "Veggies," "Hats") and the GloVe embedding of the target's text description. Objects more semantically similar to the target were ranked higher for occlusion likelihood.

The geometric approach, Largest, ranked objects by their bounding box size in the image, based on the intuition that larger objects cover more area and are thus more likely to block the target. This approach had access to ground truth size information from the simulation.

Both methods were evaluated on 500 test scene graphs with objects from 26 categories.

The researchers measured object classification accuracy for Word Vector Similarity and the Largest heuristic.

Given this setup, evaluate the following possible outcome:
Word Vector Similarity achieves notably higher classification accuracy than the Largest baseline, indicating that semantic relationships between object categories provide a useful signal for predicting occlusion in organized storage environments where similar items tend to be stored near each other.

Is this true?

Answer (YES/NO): NO